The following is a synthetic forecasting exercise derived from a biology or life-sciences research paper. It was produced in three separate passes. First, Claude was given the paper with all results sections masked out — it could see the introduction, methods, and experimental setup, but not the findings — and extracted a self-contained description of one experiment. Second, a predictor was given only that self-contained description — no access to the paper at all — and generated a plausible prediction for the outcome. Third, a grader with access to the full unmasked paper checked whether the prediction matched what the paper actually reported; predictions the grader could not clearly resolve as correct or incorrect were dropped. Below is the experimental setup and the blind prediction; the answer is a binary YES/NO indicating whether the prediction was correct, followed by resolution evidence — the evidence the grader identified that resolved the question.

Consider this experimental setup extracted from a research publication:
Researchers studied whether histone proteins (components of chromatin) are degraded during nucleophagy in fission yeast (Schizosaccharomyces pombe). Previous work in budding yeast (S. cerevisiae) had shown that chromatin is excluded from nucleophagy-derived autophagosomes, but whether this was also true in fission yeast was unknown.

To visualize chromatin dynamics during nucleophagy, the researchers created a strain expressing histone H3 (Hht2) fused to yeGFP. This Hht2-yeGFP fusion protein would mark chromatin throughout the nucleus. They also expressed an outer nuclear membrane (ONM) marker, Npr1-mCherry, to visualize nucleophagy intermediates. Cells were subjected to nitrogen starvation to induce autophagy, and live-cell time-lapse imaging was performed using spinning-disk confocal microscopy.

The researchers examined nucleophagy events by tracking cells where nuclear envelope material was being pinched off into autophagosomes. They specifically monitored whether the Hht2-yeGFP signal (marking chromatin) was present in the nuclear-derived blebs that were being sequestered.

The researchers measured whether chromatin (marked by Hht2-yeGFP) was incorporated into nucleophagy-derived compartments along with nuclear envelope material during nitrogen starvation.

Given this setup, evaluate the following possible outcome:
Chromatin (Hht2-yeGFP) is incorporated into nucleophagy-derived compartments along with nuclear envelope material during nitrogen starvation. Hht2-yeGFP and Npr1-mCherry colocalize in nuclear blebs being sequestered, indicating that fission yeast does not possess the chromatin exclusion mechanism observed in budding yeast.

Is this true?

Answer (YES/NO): NO